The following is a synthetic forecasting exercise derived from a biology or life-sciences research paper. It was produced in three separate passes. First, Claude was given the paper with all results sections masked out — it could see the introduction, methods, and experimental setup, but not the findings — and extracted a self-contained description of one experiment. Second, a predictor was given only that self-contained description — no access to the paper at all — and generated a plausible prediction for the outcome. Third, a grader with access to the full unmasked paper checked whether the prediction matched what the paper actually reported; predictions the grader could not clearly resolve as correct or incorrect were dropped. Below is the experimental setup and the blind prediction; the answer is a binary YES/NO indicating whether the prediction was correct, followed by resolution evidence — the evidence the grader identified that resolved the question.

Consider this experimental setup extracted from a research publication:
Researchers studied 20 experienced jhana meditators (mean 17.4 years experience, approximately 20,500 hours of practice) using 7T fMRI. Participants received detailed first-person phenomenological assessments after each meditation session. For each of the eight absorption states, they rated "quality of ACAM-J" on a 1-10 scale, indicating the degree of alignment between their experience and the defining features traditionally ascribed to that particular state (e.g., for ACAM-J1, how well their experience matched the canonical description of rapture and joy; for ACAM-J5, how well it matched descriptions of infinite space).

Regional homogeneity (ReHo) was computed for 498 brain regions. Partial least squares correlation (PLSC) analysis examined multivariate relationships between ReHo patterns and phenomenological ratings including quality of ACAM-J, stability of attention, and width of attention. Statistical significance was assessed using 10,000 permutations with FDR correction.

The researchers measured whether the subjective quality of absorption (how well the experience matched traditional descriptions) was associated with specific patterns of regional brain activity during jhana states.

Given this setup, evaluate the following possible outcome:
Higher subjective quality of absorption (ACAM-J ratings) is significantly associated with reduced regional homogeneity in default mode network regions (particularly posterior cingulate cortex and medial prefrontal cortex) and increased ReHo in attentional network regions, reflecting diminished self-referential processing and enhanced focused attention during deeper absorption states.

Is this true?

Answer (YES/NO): NO